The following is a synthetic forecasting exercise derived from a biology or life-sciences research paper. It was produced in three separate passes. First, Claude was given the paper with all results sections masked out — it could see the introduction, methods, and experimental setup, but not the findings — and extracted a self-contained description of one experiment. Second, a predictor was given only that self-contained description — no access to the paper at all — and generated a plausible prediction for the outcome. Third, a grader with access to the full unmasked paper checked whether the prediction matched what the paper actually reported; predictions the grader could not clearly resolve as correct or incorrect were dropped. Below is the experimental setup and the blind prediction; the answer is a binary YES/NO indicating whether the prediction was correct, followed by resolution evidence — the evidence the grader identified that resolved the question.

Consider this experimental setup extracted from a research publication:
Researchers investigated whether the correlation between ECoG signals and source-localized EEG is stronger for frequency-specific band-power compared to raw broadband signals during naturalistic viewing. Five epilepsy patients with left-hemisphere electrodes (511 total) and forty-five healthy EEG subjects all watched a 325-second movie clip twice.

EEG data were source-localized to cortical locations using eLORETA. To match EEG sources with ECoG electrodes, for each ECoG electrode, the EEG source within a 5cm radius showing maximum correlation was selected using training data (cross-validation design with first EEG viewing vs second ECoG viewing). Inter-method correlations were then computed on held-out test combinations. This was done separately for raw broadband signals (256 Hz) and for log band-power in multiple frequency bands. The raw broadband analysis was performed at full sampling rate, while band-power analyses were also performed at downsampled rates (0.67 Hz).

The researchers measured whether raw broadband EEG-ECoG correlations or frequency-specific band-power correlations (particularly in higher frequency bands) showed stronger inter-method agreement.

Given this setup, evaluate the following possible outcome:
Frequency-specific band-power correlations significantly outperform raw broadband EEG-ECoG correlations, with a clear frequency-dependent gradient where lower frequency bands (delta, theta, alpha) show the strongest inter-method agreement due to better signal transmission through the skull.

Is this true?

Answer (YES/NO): NO